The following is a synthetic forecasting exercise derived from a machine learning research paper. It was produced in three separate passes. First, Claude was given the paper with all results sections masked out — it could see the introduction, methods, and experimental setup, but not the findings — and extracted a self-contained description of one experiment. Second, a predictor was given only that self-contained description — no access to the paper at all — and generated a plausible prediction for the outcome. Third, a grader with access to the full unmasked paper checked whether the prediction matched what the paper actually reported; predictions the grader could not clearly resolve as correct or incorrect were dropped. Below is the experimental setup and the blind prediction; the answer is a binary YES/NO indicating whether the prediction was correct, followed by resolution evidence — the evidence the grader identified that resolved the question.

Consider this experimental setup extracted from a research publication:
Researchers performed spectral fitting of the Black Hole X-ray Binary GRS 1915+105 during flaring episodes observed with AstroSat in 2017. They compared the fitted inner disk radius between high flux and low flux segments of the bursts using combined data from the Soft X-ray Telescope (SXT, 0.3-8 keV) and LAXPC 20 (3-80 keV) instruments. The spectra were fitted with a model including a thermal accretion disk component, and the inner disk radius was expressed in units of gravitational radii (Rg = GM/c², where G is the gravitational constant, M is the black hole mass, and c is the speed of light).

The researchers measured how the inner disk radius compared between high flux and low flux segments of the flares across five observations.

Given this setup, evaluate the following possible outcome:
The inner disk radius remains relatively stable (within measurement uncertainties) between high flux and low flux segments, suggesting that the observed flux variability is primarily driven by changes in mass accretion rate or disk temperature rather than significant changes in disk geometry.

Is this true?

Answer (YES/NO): NO